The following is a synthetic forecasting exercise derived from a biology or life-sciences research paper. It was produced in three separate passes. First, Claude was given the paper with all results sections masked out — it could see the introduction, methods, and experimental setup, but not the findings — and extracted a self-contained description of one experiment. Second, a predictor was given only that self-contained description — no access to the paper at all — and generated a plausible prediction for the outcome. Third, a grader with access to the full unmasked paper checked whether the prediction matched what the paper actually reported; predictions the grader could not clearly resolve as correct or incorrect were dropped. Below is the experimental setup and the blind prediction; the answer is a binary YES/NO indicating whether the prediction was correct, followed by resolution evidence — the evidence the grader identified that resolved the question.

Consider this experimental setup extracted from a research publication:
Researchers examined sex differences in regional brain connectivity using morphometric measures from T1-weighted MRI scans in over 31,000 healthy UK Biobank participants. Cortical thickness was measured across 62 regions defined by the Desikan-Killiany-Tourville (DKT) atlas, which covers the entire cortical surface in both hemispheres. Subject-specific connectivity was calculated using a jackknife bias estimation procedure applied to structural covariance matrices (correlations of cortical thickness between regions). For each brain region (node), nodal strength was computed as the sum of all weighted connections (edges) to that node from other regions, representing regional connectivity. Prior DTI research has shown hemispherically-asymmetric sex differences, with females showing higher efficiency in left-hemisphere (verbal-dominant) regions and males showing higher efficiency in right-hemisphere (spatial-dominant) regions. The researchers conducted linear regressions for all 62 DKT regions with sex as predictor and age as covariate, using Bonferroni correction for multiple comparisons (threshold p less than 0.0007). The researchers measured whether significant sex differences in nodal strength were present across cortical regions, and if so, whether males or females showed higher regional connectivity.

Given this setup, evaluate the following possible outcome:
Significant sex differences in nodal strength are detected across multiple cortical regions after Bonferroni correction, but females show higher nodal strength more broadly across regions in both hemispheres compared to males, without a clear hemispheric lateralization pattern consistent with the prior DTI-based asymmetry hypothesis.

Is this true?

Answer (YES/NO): NO